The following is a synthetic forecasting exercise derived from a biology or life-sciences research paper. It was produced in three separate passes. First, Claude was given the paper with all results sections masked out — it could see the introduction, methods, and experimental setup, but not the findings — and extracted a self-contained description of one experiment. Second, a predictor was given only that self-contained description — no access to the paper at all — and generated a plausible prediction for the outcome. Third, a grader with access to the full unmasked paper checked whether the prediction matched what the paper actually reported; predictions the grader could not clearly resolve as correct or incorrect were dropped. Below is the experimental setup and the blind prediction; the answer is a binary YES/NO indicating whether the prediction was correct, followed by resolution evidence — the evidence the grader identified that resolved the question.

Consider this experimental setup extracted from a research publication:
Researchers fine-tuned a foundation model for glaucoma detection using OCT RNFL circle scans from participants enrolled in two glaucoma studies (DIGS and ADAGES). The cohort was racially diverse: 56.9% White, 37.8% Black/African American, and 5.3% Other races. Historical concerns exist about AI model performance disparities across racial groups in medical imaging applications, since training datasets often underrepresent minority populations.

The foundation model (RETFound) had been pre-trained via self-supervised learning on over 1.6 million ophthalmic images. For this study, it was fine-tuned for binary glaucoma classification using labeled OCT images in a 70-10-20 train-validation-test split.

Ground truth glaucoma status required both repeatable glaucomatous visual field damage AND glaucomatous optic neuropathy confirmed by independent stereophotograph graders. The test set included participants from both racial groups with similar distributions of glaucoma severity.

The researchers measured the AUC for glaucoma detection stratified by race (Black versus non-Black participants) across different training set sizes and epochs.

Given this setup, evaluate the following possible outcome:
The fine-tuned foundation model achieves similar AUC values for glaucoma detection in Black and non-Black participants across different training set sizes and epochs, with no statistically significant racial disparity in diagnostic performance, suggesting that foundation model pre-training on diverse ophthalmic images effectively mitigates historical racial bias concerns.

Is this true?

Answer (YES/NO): YES